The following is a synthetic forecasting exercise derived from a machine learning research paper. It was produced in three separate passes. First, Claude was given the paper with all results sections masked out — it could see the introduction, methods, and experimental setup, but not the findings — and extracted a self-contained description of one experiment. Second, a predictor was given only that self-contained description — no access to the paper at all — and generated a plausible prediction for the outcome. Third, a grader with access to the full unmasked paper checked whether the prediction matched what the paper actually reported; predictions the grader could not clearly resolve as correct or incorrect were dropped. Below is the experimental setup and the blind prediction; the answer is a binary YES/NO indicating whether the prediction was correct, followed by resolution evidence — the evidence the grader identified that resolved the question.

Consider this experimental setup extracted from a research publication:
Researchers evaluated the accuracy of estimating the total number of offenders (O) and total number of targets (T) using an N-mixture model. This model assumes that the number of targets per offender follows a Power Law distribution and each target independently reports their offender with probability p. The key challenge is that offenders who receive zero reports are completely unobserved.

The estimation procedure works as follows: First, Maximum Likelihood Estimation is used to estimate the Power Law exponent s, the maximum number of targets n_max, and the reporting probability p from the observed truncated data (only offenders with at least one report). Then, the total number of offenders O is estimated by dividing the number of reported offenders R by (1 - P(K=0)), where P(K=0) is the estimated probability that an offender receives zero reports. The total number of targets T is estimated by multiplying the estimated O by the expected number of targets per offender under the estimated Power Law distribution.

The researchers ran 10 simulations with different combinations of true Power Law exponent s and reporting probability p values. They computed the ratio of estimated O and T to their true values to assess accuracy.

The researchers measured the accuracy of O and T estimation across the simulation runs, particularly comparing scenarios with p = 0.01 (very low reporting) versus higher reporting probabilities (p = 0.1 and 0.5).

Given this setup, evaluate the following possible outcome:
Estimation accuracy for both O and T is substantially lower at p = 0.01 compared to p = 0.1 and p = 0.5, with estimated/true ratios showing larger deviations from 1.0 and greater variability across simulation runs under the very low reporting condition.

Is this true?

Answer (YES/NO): YES